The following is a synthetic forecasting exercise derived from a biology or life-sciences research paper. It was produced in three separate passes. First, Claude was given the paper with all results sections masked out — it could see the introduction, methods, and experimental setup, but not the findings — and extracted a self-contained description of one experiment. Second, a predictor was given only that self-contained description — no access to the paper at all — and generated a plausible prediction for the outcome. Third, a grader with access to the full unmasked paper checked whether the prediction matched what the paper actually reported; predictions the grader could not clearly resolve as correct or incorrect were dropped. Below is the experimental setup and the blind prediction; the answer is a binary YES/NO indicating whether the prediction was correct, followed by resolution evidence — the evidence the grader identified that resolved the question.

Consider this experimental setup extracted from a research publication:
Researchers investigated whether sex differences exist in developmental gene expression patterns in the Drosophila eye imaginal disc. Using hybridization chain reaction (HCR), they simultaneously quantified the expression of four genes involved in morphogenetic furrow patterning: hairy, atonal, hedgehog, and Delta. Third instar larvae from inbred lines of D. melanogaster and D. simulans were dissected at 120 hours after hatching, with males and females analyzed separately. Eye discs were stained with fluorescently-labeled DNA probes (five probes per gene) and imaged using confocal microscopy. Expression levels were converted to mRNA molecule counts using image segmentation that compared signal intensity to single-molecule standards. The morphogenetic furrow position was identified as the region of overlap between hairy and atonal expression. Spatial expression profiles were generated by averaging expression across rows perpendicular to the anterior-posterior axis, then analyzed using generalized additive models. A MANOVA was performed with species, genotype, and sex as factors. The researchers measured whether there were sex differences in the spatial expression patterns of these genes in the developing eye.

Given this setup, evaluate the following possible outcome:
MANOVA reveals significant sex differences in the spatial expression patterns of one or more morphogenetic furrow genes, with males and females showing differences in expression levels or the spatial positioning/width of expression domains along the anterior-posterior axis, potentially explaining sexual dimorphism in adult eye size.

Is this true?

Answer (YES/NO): NO